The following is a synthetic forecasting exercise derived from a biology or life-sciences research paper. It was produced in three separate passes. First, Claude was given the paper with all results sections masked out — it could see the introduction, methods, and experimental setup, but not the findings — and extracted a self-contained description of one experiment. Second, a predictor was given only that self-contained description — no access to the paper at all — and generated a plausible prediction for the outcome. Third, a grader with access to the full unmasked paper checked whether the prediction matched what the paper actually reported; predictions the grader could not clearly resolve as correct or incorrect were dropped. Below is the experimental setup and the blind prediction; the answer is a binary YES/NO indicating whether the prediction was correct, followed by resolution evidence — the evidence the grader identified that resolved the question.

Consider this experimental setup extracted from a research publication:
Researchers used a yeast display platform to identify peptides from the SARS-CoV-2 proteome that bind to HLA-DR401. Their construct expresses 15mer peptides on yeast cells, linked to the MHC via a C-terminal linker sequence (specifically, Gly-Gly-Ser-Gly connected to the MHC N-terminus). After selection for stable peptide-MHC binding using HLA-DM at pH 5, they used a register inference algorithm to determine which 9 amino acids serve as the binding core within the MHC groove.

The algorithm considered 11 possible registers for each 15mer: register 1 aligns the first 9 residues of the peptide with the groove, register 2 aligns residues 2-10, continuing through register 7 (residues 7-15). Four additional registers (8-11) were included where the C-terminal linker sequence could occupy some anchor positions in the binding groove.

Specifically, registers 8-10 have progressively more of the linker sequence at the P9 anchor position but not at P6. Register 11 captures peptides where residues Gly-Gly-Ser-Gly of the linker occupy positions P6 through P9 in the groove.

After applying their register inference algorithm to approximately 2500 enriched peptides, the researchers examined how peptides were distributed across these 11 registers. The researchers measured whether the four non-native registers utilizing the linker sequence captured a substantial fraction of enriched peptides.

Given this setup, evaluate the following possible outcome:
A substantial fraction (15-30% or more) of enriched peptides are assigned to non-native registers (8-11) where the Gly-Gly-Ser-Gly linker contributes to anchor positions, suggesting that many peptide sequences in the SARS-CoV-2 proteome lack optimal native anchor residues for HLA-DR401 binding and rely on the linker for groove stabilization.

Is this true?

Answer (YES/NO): NO